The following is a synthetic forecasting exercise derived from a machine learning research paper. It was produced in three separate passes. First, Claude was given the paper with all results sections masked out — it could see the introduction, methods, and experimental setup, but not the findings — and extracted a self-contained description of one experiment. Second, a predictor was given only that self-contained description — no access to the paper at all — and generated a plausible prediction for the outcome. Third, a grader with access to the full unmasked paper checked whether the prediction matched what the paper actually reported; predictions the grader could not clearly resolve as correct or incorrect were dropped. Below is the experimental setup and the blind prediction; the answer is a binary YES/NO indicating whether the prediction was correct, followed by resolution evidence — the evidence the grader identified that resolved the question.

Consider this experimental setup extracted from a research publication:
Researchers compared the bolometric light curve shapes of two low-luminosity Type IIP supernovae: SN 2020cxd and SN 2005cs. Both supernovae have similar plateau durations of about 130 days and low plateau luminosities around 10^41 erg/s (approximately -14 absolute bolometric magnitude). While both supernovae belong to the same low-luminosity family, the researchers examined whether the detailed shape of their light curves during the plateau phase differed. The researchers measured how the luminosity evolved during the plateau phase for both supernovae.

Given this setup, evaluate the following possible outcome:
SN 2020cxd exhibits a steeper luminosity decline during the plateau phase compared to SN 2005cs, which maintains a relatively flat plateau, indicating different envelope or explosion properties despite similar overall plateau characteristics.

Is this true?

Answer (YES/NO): NO